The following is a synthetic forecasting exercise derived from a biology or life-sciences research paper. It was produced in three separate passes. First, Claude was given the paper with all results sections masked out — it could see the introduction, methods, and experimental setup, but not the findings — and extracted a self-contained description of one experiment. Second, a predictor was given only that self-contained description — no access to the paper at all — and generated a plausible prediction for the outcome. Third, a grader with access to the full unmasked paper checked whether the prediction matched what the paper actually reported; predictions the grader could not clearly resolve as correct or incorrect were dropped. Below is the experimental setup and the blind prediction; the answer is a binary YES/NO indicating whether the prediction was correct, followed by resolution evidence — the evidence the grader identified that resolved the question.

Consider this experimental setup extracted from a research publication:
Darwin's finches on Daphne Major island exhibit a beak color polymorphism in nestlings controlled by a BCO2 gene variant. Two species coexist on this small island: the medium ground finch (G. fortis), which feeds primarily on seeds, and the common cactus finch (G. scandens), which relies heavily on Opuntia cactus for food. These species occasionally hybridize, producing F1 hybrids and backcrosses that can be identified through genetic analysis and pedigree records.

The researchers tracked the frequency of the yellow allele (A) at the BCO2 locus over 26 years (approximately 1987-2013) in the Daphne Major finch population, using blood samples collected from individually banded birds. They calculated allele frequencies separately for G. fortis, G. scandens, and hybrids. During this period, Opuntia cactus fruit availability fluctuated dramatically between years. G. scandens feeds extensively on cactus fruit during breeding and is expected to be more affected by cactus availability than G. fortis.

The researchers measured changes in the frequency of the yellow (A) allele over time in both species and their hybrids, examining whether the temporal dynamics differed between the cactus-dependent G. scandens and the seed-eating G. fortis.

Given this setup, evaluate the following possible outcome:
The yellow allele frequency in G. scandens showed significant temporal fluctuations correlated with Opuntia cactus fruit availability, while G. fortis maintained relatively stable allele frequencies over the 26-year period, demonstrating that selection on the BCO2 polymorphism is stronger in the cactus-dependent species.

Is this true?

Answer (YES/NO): NO